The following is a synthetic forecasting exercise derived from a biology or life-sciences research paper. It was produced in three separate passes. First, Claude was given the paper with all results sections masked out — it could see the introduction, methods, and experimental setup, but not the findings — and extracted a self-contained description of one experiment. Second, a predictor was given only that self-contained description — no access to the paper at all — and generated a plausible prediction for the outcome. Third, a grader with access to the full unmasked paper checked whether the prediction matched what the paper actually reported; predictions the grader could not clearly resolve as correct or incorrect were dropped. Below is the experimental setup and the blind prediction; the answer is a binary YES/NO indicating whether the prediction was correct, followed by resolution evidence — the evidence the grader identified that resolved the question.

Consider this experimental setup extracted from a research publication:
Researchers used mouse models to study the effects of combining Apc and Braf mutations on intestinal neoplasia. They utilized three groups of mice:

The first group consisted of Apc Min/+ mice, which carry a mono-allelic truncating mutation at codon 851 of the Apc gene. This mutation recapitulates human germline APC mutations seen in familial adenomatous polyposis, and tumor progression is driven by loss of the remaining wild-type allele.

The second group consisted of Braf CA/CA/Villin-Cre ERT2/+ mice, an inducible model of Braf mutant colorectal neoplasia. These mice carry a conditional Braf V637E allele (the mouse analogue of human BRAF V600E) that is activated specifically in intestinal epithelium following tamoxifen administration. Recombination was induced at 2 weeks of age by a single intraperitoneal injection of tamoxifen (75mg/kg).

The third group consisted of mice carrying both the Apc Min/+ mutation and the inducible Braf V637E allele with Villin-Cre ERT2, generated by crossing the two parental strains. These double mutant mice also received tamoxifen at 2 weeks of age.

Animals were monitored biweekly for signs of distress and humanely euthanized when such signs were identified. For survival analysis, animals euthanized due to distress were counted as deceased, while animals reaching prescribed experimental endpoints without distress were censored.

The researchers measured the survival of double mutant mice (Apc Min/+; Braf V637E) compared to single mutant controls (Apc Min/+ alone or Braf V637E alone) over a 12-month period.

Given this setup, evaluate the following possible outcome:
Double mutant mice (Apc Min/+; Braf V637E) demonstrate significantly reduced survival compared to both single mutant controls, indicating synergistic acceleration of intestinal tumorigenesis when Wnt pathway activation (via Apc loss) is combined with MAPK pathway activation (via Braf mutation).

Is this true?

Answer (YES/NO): YES